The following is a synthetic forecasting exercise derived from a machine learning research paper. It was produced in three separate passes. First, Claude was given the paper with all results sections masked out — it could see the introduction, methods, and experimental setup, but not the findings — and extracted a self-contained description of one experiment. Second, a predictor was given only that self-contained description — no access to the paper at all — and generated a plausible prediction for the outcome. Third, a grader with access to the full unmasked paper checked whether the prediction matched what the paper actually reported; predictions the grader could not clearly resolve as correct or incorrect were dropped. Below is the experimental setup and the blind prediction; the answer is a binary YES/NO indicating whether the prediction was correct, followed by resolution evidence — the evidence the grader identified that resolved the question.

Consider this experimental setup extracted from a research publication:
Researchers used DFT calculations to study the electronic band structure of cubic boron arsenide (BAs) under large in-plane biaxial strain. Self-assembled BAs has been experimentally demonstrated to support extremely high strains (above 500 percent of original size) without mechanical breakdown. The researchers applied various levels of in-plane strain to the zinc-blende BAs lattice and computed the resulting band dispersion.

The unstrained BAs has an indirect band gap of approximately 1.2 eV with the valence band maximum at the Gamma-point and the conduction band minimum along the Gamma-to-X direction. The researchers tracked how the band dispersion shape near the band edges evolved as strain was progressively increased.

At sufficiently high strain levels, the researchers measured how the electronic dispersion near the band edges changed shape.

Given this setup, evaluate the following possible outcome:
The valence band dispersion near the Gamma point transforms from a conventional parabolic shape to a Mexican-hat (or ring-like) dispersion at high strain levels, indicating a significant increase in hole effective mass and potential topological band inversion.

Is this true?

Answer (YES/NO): NO